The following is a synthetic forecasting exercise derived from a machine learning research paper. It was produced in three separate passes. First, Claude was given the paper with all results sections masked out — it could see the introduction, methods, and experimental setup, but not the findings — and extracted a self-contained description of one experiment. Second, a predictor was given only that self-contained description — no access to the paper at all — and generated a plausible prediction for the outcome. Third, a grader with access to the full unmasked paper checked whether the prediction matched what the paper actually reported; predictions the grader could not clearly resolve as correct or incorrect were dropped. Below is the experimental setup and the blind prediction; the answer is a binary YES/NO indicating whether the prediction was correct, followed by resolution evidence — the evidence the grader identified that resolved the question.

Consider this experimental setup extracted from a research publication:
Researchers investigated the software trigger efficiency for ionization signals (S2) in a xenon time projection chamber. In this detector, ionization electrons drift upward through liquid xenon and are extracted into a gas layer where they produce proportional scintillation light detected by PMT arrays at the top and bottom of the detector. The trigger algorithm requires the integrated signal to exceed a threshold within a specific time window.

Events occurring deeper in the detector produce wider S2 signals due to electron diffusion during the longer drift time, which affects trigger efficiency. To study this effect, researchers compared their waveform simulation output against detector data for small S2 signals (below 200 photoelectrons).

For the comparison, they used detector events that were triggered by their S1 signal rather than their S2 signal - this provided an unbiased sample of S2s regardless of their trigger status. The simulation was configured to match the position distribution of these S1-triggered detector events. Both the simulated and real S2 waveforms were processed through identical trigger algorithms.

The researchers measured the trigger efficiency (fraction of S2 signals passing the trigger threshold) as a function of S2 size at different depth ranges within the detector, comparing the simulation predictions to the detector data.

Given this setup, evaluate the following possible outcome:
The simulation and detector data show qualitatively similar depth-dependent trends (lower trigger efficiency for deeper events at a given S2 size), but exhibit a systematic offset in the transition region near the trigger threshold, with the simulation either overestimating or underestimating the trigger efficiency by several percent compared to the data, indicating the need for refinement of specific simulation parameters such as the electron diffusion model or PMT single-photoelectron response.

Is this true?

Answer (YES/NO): NO